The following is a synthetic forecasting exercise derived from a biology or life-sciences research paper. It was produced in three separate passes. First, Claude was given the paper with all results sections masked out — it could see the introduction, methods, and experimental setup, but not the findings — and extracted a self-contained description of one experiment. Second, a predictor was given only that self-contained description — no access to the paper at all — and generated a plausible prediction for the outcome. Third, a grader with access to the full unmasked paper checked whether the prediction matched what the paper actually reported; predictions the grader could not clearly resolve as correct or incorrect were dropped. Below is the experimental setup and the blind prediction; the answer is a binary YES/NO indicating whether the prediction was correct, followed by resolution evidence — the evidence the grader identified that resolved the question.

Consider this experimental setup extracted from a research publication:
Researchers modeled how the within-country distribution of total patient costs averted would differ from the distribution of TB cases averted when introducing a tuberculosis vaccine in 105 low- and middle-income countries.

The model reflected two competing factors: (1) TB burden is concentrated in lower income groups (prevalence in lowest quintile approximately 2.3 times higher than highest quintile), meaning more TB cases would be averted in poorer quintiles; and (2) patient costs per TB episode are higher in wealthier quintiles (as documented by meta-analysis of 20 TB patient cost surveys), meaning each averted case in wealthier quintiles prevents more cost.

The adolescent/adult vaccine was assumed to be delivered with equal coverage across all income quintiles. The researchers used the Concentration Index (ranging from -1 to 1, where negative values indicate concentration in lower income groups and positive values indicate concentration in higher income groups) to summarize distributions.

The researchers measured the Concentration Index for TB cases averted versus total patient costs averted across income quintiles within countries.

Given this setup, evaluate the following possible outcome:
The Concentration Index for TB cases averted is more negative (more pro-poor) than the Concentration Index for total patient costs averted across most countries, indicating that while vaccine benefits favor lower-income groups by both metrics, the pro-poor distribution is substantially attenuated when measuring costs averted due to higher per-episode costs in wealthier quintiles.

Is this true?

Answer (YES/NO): NO